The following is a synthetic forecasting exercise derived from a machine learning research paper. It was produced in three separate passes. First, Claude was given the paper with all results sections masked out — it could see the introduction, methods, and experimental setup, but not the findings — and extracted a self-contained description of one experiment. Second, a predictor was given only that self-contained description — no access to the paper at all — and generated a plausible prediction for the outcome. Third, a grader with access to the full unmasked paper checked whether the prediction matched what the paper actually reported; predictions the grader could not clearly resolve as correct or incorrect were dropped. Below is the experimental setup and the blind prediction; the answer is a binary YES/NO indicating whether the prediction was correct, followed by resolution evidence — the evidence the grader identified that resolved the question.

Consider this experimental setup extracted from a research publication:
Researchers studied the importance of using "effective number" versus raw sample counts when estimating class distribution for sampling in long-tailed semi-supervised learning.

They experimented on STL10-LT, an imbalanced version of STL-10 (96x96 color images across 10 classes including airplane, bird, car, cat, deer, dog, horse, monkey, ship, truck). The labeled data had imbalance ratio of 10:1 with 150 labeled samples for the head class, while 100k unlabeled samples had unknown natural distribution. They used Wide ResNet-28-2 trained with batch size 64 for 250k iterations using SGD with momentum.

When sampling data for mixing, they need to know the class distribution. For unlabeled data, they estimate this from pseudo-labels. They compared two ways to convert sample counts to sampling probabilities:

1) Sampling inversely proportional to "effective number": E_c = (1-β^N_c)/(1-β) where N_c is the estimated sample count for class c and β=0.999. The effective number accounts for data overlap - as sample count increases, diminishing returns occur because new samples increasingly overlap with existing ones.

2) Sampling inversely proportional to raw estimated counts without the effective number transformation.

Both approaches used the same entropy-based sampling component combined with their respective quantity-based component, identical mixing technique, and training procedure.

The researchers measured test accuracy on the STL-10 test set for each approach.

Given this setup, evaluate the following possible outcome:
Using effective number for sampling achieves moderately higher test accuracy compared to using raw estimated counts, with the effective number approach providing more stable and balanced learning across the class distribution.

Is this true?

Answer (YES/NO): YES